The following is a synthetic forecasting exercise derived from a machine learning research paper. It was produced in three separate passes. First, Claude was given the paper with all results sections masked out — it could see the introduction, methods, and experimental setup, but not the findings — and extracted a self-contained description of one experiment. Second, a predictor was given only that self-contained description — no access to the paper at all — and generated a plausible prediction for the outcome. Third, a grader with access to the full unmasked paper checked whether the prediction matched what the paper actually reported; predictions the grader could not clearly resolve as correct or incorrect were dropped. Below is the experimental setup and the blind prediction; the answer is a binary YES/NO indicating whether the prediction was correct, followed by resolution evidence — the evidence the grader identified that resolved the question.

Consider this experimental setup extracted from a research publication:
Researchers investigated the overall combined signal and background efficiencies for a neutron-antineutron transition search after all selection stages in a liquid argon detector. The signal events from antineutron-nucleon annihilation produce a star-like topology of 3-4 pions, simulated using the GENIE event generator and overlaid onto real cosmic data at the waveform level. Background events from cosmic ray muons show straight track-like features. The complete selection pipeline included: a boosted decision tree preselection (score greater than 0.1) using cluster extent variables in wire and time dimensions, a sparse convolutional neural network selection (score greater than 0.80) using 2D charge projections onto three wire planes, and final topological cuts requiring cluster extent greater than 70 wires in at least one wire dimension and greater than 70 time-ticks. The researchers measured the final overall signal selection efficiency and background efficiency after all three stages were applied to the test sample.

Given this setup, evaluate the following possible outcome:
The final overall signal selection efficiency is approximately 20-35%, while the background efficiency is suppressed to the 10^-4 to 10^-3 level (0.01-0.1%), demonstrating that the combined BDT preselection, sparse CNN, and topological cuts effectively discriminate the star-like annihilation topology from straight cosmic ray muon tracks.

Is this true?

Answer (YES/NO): NO